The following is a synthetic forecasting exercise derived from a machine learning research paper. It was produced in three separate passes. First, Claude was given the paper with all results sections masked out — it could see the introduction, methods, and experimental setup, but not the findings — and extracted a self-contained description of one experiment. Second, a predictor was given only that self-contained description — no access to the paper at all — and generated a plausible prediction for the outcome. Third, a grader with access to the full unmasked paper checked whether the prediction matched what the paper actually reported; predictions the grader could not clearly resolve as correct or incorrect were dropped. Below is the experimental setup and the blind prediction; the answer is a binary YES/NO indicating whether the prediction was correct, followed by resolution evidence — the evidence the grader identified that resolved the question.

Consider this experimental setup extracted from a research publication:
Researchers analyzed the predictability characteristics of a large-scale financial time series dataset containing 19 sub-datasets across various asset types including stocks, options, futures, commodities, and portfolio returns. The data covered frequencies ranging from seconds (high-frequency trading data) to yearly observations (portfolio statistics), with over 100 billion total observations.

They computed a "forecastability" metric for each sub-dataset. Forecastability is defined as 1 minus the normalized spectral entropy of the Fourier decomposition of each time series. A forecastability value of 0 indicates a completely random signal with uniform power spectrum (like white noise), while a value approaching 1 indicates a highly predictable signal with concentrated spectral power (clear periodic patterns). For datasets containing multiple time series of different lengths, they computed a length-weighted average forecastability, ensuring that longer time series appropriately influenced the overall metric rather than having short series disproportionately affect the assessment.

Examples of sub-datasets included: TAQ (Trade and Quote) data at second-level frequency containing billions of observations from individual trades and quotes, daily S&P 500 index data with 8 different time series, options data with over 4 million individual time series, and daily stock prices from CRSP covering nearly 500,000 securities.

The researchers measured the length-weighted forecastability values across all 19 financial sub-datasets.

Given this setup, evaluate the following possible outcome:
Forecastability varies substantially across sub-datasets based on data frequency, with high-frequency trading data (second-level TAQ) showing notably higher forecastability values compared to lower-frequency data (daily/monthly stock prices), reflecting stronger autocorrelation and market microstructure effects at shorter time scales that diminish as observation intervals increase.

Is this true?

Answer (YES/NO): NO